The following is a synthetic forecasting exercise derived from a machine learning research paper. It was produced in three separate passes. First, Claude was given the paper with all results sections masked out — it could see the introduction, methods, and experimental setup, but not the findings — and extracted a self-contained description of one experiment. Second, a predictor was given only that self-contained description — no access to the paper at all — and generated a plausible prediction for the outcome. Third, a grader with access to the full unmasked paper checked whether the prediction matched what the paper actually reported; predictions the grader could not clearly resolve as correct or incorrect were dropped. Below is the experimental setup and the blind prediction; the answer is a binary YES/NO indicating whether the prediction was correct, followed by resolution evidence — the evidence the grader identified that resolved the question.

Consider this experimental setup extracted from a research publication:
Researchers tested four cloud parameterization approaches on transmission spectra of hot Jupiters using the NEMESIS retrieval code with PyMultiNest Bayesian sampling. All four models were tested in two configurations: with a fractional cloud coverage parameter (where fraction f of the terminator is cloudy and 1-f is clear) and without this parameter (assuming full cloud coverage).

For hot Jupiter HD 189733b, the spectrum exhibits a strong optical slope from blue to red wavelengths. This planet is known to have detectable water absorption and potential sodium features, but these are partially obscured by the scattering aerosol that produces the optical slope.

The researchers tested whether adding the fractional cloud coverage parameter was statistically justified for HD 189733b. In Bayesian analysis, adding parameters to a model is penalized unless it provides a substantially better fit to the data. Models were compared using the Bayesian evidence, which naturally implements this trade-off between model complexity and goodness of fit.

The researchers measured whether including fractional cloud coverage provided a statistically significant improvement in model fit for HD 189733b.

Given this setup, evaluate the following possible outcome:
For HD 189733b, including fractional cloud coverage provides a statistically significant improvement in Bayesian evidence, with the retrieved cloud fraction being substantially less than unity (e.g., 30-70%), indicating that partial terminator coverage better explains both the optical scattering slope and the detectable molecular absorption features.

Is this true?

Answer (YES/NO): NO